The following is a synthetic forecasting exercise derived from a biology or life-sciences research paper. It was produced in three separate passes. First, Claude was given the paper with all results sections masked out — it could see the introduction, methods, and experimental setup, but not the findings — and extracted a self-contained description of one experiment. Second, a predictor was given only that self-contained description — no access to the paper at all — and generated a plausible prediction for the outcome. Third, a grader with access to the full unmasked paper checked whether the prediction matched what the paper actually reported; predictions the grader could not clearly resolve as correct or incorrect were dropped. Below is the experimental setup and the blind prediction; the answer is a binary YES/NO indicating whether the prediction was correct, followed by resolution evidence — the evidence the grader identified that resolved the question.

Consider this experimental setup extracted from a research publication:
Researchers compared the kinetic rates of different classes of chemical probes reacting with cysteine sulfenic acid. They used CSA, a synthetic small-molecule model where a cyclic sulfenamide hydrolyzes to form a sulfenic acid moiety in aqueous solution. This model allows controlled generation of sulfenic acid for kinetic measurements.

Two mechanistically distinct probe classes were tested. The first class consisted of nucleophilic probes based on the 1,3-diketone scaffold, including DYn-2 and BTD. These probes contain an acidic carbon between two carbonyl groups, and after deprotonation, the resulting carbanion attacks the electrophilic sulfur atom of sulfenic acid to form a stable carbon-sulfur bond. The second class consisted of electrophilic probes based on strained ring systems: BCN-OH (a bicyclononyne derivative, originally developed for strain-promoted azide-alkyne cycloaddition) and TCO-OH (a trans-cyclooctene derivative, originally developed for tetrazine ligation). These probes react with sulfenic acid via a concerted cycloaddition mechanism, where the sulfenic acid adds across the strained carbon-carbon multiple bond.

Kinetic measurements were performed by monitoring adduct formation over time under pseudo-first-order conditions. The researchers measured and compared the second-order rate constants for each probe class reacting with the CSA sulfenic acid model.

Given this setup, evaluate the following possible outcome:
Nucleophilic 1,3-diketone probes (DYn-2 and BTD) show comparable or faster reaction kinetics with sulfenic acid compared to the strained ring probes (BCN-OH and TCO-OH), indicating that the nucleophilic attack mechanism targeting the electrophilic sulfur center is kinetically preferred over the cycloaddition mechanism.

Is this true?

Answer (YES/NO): YES